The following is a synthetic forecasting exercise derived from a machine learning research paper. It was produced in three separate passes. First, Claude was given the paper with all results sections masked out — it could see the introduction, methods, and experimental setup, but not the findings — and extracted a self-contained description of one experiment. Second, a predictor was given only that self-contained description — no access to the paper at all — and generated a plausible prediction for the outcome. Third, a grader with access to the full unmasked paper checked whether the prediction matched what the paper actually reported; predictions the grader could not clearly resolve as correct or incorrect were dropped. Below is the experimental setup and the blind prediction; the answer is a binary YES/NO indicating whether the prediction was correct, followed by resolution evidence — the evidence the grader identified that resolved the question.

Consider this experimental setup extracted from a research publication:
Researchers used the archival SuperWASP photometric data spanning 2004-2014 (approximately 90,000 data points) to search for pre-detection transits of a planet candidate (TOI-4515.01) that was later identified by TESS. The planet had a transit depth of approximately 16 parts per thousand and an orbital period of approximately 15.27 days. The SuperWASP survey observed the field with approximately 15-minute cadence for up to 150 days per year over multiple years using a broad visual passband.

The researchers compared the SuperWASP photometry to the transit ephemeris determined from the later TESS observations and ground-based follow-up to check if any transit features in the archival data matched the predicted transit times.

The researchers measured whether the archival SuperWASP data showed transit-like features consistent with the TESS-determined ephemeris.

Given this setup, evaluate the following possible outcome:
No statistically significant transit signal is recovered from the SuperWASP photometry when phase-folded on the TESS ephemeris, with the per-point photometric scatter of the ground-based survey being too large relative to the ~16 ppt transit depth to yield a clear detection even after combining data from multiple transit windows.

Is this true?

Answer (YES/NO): NO